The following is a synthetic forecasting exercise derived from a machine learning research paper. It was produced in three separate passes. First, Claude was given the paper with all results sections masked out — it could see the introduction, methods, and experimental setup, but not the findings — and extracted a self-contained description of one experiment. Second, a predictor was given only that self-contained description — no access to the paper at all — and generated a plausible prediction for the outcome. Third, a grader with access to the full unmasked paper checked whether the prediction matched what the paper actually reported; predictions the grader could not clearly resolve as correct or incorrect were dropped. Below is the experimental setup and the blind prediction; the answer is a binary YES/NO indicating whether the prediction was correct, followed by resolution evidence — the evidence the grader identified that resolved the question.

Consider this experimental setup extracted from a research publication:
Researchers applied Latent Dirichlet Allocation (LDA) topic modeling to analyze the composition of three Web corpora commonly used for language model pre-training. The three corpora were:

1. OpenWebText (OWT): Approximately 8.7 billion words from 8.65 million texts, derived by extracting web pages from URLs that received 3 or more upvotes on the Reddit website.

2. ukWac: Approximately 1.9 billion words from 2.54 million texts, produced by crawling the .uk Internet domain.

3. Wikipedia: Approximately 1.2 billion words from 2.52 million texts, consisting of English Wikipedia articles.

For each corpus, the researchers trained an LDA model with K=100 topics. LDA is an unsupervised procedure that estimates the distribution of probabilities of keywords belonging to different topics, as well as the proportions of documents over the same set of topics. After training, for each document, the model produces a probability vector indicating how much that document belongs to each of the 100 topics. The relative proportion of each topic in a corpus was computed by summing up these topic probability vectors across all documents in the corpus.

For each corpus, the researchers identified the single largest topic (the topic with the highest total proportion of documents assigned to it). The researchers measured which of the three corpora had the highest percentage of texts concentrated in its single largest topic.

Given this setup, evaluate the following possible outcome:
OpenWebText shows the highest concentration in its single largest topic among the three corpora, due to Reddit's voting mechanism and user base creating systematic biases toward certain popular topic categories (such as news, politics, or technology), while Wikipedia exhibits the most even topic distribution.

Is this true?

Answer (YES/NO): NO